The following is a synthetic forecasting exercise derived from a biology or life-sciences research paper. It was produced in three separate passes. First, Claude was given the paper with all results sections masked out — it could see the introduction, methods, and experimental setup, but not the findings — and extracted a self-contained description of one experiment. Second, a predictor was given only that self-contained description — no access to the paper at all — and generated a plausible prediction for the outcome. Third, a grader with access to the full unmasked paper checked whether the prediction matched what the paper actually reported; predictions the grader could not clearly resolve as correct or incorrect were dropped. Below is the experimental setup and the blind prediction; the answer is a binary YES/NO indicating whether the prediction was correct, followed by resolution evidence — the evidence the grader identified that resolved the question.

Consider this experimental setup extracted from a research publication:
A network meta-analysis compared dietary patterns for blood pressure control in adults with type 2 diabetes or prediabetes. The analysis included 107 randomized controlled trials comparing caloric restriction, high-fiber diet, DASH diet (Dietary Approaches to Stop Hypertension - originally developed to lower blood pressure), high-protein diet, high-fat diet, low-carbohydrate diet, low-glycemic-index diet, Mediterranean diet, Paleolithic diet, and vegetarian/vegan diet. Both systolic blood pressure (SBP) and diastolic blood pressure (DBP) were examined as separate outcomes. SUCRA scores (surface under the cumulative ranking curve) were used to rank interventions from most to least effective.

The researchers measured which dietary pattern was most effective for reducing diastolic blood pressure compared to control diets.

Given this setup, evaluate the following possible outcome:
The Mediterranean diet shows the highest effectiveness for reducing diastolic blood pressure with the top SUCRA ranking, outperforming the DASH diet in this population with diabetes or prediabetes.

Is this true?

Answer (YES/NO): NO